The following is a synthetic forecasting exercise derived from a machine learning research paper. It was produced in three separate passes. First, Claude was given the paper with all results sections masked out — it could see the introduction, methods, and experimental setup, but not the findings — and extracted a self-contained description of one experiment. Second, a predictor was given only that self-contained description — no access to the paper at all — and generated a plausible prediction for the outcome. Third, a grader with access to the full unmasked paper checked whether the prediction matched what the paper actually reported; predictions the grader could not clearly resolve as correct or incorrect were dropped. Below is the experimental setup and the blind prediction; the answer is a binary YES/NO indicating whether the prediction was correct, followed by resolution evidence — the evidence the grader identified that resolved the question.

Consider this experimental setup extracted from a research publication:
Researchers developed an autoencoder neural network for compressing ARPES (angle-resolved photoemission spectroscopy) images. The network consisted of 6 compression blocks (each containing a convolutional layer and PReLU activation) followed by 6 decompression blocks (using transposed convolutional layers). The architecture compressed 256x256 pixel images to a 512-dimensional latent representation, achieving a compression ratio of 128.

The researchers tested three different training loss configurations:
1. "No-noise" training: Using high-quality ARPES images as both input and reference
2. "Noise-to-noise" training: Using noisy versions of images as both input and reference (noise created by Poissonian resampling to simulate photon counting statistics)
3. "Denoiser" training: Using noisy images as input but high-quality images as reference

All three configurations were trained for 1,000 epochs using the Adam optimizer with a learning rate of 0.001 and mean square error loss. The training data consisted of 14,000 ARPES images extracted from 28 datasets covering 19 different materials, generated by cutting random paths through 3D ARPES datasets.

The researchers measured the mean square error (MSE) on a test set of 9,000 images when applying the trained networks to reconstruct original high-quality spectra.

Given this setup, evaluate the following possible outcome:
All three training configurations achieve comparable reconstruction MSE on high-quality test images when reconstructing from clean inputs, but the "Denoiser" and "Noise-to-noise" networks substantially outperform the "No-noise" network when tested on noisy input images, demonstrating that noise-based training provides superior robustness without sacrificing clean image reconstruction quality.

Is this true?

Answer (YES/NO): NO